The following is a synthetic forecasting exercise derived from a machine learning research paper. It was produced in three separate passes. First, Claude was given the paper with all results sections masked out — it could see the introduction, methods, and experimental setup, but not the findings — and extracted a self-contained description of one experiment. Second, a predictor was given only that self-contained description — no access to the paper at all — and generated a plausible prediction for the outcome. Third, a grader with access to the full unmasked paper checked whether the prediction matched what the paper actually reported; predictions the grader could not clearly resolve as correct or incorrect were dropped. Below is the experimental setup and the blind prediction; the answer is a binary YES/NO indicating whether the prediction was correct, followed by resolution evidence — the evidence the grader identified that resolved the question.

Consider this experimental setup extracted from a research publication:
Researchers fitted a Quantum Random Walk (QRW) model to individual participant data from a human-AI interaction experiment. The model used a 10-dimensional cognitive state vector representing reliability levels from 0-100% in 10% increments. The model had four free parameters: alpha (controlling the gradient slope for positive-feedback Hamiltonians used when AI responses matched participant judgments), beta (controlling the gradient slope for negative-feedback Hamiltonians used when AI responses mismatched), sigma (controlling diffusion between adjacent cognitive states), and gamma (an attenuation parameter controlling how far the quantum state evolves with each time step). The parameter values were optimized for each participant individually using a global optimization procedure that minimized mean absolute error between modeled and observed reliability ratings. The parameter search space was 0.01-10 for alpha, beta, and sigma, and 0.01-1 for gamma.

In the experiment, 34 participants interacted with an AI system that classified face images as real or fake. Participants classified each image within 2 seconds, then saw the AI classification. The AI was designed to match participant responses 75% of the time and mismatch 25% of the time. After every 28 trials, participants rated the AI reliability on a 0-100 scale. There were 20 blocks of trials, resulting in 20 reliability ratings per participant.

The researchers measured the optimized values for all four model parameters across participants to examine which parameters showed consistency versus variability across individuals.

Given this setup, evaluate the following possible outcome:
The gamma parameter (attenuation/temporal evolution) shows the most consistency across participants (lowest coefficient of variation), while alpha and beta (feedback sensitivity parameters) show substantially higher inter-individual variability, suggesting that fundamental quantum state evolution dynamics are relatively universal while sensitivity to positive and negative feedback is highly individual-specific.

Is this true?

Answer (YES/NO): NO